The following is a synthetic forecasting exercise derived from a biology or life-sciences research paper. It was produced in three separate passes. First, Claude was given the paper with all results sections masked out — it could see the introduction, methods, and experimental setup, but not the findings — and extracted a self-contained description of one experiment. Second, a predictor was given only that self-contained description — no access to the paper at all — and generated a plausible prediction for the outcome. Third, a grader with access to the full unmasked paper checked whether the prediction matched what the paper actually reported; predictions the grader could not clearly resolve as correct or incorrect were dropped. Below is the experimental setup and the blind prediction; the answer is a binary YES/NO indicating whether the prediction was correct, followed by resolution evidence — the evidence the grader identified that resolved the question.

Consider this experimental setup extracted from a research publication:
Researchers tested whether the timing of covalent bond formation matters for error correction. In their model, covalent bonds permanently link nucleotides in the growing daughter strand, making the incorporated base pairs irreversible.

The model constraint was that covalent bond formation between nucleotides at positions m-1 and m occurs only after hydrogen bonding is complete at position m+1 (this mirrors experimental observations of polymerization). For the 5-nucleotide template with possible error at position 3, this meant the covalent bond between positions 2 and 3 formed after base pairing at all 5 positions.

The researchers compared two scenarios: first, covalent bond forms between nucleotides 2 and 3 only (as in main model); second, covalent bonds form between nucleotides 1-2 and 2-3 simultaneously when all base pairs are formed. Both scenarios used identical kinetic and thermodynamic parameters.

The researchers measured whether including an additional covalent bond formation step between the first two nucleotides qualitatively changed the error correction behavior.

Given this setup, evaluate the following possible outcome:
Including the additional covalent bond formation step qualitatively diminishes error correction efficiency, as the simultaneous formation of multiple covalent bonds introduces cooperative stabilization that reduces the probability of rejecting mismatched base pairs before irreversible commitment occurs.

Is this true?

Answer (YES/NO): NO